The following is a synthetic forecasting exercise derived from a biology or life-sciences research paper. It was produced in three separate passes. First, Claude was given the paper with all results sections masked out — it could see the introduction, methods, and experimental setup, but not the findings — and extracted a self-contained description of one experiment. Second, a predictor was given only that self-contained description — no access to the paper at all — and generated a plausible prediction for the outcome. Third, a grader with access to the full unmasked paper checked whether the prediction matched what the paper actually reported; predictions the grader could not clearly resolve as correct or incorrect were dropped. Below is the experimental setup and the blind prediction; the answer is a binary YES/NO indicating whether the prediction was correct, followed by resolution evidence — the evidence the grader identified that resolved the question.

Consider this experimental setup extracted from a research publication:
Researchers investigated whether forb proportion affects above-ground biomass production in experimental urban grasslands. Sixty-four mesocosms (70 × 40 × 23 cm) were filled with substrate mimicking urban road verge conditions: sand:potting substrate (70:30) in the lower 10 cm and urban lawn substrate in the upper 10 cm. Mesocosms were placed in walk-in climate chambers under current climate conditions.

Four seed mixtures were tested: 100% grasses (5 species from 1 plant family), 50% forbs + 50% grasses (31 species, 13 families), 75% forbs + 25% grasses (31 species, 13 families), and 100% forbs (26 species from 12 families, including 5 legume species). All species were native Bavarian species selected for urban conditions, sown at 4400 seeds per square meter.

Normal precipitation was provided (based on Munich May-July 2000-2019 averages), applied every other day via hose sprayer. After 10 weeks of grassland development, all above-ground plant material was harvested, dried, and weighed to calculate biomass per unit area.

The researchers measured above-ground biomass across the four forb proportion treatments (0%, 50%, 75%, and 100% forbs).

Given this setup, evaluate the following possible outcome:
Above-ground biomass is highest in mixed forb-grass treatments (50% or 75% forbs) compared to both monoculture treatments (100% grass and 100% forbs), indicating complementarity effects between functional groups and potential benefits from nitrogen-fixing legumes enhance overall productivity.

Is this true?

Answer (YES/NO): NO